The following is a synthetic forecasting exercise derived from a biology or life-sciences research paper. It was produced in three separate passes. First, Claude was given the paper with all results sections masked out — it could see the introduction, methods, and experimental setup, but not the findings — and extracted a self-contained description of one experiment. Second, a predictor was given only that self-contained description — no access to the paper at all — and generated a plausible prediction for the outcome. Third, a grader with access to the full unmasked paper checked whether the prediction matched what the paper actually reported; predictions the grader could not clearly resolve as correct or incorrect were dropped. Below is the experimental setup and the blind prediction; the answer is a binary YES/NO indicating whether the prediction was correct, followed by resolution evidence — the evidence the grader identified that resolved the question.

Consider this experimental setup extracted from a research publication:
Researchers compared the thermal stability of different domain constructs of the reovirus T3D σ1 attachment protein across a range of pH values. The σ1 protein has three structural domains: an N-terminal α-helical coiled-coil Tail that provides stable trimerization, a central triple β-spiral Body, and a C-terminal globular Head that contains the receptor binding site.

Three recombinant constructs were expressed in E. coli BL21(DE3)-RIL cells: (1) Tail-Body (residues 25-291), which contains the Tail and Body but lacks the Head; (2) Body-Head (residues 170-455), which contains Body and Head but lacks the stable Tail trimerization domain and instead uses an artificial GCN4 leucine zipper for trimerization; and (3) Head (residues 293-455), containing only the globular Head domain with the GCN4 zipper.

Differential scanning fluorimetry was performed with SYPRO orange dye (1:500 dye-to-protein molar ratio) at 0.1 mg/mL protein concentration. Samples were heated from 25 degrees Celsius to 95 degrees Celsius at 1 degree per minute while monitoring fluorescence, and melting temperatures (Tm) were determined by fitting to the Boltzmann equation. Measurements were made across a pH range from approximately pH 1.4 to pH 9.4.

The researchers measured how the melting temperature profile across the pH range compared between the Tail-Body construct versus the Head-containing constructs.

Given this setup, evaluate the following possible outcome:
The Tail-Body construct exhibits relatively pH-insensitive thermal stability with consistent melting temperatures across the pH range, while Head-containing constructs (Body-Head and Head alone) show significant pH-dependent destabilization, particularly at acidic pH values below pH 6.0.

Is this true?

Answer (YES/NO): NO